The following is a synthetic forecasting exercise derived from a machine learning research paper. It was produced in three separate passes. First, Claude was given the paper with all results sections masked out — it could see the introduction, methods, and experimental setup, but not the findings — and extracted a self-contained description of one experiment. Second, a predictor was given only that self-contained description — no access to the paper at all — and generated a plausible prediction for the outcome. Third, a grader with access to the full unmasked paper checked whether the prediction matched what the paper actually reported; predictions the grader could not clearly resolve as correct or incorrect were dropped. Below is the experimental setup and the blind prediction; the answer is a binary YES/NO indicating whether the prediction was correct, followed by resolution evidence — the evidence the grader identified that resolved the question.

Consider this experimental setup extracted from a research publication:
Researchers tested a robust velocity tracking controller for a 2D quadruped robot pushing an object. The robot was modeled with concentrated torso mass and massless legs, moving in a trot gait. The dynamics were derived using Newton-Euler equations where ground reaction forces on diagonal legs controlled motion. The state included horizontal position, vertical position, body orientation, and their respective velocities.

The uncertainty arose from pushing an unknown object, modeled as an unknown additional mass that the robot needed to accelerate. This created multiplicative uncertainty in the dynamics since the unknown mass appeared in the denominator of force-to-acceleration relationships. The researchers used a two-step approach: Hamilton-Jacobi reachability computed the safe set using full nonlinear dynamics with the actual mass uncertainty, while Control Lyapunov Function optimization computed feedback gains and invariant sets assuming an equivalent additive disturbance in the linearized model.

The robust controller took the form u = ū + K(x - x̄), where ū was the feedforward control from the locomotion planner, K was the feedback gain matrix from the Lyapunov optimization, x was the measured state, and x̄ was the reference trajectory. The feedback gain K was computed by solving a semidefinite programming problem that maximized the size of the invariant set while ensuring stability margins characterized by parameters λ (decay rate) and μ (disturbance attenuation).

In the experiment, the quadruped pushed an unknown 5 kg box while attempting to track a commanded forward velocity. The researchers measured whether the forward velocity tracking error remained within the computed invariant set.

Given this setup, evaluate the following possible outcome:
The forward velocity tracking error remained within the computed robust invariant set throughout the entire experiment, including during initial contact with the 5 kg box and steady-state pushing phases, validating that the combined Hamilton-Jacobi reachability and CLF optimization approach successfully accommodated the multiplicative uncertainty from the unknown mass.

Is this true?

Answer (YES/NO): YES